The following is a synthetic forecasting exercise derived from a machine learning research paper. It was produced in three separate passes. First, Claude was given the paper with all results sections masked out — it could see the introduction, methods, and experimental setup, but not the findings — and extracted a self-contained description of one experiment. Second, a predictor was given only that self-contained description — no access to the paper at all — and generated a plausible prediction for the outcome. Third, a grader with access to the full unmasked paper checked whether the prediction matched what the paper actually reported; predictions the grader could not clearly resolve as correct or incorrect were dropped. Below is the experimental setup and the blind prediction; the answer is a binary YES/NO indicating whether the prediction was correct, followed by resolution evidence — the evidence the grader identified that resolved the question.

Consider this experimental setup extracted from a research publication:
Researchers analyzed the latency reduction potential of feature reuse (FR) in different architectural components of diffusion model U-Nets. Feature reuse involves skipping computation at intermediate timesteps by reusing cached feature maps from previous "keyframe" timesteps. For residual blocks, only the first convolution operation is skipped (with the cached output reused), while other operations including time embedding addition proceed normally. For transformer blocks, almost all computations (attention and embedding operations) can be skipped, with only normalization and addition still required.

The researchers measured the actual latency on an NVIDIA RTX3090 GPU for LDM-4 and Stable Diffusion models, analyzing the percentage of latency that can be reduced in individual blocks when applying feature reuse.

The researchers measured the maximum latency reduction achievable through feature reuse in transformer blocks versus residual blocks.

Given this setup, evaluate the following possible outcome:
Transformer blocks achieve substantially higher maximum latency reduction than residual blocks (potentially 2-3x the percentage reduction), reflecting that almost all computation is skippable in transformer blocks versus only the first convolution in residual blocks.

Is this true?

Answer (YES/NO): YES